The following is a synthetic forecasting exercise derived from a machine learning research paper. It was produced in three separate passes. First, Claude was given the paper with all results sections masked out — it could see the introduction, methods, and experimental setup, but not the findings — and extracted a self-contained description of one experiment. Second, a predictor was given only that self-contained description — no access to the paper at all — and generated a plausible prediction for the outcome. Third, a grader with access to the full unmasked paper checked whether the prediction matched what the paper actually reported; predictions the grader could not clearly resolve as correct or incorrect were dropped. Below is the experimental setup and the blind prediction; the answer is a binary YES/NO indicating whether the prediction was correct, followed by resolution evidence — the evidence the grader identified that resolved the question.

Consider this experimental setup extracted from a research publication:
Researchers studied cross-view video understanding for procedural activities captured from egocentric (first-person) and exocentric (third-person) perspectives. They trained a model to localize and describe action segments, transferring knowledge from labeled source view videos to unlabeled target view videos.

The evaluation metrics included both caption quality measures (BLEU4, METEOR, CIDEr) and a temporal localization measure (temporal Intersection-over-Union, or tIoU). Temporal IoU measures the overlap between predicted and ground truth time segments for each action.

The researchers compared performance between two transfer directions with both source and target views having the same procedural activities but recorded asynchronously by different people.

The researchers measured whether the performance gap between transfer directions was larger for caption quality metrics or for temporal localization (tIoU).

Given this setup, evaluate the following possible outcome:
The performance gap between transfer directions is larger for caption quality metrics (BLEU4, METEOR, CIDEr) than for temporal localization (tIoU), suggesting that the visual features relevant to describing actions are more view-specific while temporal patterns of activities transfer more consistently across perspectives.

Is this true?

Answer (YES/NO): YES